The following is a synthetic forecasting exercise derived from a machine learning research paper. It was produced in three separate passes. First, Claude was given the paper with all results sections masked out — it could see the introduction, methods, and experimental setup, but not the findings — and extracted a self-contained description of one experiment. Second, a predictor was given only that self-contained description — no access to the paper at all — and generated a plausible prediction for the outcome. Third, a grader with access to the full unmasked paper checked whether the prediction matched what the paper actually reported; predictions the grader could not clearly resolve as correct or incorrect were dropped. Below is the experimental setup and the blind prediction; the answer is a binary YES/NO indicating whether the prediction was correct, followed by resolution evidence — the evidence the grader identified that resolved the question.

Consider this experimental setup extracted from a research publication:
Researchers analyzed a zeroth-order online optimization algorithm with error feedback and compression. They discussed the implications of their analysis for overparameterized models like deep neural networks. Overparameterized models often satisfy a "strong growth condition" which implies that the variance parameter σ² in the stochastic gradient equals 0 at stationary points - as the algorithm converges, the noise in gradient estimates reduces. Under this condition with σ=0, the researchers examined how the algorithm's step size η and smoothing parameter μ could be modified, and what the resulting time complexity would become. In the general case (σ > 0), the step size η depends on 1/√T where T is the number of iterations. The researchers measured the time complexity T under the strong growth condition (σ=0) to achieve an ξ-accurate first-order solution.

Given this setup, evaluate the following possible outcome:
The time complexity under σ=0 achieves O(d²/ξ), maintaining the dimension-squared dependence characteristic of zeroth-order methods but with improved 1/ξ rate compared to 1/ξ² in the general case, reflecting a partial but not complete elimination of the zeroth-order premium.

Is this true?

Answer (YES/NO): NO